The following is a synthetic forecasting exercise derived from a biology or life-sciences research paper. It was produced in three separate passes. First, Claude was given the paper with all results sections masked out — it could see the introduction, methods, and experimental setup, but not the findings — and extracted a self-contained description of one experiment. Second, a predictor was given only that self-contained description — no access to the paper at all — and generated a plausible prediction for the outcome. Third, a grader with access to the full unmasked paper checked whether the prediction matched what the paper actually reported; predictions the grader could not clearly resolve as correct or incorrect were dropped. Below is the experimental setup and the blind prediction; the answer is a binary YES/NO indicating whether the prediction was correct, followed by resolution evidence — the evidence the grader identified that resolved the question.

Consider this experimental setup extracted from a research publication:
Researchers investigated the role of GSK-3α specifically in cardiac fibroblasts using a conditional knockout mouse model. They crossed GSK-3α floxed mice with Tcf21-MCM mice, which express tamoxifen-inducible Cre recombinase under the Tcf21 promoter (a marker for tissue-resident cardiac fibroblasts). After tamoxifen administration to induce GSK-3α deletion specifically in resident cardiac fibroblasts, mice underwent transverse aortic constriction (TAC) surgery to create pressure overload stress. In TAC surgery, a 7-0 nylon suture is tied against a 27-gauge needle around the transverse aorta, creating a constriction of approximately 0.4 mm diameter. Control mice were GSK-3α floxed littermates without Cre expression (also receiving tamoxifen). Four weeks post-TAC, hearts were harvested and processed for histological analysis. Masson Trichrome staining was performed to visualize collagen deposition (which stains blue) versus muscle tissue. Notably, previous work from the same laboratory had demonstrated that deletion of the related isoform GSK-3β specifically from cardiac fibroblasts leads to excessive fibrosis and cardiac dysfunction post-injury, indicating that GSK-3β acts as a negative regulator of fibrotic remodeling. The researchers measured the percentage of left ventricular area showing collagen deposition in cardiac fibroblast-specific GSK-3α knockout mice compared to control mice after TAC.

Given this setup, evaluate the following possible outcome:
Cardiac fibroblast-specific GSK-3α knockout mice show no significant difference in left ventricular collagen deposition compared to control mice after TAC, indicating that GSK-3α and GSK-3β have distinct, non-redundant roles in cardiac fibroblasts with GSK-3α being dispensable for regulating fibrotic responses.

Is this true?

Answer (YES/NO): NO